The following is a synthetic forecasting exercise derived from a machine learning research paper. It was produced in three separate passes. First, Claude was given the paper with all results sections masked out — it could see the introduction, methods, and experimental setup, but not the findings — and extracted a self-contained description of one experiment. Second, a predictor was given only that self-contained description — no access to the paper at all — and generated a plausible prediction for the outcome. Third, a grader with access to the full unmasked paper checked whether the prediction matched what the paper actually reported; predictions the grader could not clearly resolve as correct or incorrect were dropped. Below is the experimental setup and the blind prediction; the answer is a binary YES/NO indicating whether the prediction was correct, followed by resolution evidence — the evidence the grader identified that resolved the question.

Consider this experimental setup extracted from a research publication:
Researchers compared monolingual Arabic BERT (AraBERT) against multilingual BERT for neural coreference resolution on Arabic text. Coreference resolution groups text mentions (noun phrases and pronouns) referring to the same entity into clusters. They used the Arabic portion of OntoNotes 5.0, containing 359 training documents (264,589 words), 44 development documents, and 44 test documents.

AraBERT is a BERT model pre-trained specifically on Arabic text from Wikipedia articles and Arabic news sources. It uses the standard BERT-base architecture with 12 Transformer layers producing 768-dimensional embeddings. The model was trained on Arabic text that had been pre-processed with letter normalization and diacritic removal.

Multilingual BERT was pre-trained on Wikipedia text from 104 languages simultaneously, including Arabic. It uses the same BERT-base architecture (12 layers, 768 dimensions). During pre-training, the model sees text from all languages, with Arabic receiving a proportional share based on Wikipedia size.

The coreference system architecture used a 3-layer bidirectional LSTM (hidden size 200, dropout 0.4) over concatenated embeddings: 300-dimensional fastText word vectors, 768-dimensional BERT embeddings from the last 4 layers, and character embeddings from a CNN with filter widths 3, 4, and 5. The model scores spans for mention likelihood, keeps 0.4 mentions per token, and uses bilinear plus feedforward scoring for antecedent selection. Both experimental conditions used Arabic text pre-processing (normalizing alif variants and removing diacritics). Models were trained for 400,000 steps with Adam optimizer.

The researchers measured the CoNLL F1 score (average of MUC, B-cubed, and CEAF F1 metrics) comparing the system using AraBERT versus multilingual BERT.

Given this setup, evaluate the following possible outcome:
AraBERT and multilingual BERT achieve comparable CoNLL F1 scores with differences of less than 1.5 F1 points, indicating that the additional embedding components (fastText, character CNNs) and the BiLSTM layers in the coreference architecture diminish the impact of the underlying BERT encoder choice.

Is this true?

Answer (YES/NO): NO